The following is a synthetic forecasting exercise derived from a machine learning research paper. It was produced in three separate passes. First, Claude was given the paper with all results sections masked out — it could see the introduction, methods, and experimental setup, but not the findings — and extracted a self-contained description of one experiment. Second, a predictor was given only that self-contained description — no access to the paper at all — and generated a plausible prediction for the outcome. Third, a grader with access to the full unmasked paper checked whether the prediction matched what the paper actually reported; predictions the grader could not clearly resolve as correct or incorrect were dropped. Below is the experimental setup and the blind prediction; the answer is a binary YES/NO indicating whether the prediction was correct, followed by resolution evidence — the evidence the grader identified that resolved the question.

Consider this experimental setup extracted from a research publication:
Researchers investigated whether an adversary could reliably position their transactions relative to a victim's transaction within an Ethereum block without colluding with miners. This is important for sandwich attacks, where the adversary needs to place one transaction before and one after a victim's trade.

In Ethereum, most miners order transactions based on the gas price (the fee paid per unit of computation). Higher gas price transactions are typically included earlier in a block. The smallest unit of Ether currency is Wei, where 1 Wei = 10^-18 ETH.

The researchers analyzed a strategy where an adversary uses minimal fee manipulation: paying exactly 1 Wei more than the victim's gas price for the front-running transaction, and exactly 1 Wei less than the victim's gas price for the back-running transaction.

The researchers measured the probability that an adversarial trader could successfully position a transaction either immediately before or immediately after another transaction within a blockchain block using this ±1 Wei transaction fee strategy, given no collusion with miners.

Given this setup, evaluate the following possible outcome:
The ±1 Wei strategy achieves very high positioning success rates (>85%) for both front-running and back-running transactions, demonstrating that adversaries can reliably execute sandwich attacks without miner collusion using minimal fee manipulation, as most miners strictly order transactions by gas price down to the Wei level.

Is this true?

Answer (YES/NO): NO